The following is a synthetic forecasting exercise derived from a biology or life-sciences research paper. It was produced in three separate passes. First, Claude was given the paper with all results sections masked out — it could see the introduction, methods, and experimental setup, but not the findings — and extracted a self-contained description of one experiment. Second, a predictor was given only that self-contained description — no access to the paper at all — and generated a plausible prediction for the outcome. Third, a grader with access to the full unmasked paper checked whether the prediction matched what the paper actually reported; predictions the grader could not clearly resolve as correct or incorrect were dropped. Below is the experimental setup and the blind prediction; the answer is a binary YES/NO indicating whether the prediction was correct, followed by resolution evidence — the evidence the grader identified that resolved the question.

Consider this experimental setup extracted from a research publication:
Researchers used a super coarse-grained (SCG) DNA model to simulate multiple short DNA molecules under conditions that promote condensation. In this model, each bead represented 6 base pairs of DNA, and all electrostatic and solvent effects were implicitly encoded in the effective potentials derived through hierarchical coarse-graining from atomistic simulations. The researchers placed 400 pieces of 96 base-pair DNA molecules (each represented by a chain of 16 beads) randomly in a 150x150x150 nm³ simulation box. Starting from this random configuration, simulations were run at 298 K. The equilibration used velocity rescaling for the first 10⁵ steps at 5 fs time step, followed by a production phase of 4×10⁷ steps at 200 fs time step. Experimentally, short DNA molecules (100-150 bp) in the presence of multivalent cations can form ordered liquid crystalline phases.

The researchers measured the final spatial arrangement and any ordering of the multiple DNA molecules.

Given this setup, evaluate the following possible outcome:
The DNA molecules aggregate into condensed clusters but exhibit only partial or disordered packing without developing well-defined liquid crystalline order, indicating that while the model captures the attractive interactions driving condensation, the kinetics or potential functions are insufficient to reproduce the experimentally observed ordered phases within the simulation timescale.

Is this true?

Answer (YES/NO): NO